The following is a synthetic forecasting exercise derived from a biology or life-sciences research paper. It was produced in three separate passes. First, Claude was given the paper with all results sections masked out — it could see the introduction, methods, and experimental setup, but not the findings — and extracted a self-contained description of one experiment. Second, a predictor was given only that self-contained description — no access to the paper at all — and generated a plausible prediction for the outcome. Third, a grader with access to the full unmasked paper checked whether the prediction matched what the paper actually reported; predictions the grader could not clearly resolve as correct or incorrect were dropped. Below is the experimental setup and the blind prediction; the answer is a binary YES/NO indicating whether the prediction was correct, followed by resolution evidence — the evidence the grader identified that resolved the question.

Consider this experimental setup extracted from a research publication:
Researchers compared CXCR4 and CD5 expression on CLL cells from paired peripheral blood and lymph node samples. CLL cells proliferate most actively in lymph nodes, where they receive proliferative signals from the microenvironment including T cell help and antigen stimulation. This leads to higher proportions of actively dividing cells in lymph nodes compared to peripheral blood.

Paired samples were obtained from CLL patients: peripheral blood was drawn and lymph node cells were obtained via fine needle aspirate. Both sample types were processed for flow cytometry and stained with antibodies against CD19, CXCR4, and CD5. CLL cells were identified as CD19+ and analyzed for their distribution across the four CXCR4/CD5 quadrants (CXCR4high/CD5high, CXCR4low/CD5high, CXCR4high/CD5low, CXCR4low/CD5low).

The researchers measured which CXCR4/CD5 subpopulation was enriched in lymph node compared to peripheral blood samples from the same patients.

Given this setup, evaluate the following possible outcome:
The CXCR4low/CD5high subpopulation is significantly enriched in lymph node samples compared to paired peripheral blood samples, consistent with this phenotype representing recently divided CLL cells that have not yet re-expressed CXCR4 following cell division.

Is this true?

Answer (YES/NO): NO